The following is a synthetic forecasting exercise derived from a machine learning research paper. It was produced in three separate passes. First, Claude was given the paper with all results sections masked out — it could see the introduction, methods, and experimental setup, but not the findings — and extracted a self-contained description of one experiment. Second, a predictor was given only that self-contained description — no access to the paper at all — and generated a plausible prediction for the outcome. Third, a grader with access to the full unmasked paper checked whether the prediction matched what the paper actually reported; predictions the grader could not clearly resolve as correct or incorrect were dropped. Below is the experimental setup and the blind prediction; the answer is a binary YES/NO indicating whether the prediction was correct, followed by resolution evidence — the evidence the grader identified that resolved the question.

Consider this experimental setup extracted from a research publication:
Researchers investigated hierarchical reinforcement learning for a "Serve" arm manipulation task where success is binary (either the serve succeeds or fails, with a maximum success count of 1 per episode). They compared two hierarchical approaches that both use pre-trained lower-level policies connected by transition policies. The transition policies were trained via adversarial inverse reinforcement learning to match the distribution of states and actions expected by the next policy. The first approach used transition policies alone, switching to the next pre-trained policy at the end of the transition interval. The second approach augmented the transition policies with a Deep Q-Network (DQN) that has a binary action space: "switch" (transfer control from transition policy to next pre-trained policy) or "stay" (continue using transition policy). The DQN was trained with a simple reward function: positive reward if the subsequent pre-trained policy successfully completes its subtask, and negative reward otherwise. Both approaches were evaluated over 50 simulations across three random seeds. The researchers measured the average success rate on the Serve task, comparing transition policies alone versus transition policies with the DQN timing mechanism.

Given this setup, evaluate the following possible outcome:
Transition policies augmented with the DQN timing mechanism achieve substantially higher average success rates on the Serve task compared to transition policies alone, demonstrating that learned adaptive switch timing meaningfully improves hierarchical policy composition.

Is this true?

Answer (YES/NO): NO